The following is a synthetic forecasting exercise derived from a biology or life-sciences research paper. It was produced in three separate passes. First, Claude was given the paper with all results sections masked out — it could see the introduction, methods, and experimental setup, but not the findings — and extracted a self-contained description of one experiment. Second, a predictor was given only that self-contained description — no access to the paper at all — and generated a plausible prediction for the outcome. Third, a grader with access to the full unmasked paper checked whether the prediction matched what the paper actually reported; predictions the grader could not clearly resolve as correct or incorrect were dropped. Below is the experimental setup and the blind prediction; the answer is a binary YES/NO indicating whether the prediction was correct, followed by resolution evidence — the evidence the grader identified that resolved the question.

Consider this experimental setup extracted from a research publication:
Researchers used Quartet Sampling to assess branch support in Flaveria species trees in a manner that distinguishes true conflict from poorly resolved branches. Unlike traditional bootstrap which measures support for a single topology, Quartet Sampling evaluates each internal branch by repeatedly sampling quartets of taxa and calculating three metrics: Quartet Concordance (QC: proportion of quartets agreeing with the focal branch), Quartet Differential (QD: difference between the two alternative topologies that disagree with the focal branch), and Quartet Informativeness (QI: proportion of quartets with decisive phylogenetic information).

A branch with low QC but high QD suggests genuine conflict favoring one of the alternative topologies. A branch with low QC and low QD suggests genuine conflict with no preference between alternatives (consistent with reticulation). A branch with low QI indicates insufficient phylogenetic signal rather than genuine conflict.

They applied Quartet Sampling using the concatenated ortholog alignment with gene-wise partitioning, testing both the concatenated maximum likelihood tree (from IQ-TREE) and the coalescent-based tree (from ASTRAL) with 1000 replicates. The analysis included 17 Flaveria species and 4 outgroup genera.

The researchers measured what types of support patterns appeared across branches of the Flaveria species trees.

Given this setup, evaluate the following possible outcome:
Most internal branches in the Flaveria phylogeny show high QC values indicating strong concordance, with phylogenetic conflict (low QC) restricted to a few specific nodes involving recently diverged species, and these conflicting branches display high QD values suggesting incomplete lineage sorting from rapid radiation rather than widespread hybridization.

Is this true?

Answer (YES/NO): NO